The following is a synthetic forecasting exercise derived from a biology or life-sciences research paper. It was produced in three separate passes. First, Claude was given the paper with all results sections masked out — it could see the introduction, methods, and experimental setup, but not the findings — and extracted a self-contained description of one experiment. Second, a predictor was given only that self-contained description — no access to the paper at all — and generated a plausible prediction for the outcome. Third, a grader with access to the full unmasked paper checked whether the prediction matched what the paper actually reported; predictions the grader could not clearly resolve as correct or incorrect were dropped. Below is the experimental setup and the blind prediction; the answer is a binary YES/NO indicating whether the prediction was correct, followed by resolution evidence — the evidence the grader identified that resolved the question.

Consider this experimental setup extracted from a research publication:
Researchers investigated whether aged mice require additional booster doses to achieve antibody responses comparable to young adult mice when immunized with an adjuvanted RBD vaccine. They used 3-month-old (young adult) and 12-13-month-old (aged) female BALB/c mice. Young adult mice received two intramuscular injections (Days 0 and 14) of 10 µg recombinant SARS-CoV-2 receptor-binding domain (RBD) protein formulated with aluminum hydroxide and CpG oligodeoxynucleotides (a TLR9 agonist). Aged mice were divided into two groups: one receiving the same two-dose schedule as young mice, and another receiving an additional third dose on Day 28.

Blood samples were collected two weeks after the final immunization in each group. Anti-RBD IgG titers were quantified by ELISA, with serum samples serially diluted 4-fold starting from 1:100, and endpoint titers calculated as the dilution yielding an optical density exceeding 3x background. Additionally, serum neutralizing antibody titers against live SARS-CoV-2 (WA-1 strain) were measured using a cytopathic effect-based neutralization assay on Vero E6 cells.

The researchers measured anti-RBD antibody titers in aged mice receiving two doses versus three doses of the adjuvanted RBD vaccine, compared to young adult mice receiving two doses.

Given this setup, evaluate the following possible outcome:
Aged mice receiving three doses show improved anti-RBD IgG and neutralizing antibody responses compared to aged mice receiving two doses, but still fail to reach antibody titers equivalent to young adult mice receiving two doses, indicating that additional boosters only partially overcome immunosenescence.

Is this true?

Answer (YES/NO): NO